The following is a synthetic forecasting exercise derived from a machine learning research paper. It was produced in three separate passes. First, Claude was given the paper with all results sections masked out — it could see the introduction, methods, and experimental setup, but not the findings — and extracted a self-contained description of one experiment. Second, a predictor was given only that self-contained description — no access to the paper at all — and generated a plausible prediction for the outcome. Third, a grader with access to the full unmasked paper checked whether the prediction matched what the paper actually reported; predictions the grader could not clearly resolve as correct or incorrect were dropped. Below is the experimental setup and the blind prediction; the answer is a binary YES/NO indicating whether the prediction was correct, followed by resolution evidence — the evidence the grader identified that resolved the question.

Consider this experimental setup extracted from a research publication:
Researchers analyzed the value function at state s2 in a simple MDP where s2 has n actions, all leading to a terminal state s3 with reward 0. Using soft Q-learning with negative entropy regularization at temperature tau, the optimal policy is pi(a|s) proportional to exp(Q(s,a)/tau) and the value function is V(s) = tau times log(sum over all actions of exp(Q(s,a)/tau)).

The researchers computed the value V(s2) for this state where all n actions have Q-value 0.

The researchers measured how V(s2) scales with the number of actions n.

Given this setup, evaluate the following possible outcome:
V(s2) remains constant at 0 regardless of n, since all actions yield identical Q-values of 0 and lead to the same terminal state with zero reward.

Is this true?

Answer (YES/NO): NO